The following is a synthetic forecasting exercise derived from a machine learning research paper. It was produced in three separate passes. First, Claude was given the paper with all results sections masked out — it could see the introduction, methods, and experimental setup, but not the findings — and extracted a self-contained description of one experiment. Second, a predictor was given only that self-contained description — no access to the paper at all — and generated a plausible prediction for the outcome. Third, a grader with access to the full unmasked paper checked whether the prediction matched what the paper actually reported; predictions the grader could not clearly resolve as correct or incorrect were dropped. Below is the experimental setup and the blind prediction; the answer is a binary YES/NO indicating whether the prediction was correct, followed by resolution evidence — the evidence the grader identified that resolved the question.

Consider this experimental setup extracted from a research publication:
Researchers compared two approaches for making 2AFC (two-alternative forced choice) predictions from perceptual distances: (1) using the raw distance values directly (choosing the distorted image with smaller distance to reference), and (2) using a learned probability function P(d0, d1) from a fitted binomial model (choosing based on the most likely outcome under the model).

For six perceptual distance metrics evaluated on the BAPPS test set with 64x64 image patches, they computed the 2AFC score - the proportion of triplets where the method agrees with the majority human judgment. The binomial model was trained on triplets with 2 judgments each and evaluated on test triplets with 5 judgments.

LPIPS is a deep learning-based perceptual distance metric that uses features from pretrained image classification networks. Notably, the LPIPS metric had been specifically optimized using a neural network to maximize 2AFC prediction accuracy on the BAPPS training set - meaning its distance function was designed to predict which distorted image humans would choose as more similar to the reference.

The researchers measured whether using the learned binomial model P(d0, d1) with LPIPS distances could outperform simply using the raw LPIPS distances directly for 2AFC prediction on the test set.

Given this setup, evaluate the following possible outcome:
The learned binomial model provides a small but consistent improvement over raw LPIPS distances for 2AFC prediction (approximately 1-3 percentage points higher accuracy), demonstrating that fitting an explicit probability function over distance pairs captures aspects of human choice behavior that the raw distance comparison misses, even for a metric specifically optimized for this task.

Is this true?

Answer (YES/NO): NO